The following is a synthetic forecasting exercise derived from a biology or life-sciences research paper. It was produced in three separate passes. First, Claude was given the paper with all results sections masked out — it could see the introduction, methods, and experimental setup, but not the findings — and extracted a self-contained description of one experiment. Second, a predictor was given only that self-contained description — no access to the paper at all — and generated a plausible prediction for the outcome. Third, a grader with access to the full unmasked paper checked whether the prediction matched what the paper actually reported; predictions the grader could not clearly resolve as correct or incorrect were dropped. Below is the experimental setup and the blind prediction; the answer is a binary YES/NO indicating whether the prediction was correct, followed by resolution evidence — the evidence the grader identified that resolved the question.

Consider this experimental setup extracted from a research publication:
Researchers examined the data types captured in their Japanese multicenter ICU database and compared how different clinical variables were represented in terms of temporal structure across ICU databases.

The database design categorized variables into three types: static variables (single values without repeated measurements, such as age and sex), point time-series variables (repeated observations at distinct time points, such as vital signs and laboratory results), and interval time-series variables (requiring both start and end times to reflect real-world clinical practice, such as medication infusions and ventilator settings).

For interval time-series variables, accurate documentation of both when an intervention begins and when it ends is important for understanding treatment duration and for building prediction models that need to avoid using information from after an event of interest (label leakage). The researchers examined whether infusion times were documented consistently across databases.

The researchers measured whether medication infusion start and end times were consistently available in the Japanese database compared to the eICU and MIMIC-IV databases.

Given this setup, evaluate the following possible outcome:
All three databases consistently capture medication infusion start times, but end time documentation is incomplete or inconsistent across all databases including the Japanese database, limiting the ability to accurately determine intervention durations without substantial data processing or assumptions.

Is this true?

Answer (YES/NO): NO